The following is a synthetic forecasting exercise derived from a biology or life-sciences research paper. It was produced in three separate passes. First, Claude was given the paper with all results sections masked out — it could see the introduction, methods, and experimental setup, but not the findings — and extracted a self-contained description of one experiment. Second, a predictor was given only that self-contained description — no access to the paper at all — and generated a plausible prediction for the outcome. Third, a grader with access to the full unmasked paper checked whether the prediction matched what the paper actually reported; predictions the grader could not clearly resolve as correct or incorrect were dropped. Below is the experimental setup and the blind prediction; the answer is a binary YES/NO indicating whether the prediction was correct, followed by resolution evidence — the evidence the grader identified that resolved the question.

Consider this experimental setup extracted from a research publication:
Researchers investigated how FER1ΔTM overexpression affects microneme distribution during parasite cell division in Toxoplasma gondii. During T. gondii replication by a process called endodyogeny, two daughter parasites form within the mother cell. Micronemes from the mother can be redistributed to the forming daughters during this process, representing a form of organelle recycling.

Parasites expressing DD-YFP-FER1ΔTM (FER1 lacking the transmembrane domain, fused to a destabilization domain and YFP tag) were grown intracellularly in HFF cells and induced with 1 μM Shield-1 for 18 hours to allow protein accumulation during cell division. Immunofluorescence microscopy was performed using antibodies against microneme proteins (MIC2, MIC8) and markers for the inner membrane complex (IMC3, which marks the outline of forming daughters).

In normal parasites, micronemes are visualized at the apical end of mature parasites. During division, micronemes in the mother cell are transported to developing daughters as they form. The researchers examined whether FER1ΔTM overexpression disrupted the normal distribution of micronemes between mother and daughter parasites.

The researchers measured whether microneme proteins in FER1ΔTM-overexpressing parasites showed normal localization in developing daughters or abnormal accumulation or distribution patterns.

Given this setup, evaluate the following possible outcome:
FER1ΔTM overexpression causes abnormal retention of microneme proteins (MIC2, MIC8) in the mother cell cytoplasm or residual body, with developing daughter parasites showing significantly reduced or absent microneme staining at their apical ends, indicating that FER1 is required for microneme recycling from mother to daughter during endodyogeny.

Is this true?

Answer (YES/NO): YES